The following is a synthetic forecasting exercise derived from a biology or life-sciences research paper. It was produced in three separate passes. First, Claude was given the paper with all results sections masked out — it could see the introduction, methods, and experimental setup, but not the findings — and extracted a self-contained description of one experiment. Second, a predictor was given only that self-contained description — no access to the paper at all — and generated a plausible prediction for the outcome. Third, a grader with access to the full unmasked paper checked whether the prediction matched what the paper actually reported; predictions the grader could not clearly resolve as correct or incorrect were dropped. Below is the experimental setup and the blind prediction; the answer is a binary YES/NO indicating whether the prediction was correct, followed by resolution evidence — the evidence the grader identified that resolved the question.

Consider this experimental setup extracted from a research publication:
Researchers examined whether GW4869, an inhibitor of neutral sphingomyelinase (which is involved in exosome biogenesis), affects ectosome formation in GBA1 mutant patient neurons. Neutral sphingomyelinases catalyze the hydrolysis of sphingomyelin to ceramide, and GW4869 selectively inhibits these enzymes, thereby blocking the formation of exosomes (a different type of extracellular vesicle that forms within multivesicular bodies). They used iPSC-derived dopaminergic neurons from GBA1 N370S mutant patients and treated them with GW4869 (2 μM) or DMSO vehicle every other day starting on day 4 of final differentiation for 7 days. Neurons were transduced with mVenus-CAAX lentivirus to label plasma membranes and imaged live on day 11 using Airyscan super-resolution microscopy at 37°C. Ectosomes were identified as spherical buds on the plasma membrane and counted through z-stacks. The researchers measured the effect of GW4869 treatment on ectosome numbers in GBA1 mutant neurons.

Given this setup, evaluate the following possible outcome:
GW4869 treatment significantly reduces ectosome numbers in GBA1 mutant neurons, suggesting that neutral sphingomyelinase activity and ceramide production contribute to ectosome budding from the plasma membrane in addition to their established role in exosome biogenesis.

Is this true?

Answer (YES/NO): NO